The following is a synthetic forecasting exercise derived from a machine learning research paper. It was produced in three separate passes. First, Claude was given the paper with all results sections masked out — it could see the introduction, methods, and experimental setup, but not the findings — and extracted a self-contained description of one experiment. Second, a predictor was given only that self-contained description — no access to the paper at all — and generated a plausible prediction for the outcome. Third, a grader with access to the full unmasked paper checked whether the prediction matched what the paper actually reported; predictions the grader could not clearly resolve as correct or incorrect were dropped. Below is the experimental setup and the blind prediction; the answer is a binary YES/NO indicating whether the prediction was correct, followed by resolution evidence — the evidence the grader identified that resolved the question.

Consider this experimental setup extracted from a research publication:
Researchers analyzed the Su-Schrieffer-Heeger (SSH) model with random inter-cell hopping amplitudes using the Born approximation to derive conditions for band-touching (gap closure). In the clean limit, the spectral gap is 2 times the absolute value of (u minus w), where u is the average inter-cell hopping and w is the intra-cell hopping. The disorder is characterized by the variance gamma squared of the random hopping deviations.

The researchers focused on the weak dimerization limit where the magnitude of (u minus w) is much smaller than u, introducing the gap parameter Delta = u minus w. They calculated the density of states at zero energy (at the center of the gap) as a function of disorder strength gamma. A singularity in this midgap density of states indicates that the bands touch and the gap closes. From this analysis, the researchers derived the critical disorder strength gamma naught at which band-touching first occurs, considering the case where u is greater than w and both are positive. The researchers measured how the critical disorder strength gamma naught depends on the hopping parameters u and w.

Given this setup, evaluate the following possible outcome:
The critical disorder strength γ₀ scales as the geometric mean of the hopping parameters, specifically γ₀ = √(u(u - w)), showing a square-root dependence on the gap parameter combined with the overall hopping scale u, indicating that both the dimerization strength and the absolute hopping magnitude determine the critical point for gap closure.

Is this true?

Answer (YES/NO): NO